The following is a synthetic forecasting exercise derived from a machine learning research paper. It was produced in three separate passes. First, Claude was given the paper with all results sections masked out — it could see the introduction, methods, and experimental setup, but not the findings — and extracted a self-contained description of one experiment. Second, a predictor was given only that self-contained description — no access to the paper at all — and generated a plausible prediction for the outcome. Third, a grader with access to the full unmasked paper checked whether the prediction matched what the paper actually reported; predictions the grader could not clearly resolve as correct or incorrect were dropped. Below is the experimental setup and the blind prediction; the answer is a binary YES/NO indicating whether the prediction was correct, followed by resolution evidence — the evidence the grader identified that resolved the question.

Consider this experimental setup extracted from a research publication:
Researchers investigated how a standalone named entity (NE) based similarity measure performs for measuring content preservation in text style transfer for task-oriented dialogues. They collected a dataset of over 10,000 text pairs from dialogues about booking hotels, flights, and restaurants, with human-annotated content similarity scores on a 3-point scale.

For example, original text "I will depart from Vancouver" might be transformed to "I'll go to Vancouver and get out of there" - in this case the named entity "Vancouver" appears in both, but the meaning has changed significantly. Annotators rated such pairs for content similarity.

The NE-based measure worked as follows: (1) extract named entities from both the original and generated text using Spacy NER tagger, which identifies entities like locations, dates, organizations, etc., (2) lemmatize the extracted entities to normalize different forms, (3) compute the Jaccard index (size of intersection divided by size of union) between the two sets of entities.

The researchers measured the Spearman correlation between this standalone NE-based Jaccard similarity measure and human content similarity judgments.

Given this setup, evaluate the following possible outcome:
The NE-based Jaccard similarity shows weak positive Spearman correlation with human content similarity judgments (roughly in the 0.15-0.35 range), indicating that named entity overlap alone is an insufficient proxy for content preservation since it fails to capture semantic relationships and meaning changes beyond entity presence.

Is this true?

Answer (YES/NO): NO